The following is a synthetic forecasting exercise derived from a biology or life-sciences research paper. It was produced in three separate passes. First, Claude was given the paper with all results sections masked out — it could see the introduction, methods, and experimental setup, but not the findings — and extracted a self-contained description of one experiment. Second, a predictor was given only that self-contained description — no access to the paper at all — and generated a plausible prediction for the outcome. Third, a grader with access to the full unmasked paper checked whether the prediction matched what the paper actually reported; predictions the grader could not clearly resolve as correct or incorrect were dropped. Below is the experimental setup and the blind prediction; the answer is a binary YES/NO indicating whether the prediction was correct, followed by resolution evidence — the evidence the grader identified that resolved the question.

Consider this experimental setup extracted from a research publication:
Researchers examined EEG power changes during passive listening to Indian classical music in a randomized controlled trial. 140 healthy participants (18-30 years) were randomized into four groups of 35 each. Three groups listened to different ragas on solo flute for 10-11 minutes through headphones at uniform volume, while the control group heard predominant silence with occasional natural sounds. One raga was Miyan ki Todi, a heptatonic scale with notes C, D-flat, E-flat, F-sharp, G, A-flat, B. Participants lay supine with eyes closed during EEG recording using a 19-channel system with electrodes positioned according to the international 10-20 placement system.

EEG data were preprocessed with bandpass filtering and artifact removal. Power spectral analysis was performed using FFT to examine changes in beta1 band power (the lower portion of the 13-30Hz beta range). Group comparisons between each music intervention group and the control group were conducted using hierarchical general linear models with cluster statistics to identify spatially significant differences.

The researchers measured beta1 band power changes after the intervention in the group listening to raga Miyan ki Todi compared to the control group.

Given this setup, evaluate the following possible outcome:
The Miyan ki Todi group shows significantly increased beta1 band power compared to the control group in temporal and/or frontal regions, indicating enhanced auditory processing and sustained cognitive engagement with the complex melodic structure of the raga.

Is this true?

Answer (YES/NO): YES